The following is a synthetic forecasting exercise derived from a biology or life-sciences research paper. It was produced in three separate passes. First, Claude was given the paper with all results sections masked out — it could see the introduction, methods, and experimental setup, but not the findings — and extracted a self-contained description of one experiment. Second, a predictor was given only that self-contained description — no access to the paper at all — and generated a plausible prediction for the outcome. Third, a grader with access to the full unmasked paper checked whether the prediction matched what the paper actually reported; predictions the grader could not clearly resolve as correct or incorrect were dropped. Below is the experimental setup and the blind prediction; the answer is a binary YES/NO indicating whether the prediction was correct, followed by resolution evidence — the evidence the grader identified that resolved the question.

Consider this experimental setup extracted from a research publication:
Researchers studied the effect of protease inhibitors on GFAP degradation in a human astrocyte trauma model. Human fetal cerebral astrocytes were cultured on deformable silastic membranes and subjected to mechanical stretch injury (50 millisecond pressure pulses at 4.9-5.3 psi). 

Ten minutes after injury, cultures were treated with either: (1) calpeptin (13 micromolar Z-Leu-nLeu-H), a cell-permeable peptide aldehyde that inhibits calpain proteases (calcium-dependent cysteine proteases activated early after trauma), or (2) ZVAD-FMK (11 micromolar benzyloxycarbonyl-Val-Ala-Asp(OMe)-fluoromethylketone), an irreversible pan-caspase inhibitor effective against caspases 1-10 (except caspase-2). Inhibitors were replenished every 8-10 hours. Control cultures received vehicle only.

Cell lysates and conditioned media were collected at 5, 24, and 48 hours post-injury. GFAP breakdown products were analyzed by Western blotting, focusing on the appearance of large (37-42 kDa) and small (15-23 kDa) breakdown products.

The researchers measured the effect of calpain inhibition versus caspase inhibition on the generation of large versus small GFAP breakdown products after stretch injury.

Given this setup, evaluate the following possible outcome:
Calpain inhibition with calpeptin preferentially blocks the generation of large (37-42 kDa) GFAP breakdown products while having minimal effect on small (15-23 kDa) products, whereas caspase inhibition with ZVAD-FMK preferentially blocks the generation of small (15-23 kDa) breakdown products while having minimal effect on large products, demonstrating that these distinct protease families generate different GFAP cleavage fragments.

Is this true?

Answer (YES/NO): NO